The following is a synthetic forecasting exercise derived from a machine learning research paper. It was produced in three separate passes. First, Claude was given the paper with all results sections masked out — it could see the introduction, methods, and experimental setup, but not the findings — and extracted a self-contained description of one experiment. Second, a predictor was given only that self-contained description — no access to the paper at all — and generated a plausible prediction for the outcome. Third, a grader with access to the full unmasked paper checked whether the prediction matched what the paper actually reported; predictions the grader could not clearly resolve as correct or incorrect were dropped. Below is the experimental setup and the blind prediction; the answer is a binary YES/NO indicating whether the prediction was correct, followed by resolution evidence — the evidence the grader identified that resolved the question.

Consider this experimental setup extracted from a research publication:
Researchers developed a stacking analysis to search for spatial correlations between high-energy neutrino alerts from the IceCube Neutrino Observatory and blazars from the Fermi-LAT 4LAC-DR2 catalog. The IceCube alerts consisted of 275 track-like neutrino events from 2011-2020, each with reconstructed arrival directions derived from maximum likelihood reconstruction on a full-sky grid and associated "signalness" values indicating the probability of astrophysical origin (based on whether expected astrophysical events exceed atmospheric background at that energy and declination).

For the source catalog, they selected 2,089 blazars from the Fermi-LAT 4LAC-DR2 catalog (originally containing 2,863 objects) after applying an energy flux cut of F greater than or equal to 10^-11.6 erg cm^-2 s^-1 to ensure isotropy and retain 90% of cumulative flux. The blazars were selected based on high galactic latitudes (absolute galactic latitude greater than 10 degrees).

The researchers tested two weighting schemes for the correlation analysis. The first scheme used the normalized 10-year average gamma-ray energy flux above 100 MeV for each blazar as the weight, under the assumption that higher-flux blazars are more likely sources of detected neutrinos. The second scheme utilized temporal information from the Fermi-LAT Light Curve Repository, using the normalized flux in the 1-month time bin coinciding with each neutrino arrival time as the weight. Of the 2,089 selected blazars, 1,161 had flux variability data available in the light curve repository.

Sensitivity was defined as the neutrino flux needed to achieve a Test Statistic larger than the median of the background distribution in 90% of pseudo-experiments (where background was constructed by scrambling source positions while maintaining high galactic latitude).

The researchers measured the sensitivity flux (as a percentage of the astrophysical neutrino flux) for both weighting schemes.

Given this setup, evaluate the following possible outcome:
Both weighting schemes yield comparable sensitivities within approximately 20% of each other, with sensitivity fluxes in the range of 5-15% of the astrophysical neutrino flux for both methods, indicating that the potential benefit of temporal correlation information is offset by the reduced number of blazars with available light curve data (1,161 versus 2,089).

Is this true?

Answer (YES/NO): NO